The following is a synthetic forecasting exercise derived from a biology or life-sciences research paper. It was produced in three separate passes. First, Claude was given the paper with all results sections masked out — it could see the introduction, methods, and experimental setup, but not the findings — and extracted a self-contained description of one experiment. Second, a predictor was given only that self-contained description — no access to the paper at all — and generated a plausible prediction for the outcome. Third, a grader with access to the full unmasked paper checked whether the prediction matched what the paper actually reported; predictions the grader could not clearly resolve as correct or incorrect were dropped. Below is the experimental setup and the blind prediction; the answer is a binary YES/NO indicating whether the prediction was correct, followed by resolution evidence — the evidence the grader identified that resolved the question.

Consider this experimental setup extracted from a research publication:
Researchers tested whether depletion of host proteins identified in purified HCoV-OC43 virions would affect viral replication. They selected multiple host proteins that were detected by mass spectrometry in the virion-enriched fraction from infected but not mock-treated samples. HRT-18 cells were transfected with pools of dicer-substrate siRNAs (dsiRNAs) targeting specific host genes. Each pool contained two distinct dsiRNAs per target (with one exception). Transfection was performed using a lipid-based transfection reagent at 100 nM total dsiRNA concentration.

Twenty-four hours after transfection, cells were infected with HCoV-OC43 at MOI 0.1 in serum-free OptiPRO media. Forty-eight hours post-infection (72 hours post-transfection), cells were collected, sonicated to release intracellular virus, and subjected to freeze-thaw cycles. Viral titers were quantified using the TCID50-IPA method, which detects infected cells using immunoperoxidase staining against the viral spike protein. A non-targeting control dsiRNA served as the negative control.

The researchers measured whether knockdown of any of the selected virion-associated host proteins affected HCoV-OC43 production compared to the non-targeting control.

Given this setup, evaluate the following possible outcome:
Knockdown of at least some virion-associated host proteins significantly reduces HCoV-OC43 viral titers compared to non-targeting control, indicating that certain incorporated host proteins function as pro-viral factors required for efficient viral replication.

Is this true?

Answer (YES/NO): YES